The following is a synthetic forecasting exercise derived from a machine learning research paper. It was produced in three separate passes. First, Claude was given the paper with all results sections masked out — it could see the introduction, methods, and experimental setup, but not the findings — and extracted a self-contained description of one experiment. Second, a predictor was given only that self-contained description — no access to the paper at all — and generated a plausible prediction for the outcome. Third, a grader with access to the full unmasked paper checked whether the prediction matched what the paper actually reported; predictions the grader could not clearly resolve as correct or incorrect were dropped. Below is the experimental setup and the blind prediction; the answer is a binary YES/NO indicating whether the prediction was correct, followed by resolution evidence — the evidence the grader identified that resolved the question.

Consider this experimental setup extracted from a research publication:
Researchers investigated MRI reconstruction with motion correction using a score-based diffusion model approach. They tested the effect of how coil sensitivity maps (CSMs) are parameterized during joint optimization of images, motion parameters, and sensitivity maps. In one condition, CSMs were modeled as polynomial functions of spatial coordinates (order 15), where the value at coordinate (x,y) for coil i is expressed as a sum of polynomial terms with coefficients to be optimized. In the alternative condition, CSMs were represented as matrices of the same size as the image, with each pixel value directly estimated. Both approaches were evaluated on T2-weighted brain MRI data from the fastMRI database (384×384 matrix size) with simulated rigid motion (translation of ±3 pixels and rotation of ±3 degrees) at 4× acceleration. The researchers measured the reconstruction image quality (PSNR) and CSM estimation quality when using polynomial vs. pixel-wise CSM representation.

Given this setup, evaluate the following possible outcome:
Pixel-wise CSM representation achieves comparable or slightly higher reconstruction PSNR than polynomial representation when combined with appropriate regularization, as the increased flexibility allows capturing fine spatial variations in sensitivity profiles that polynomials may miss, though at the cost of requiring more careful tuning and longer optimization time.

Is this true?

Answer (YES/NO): NO